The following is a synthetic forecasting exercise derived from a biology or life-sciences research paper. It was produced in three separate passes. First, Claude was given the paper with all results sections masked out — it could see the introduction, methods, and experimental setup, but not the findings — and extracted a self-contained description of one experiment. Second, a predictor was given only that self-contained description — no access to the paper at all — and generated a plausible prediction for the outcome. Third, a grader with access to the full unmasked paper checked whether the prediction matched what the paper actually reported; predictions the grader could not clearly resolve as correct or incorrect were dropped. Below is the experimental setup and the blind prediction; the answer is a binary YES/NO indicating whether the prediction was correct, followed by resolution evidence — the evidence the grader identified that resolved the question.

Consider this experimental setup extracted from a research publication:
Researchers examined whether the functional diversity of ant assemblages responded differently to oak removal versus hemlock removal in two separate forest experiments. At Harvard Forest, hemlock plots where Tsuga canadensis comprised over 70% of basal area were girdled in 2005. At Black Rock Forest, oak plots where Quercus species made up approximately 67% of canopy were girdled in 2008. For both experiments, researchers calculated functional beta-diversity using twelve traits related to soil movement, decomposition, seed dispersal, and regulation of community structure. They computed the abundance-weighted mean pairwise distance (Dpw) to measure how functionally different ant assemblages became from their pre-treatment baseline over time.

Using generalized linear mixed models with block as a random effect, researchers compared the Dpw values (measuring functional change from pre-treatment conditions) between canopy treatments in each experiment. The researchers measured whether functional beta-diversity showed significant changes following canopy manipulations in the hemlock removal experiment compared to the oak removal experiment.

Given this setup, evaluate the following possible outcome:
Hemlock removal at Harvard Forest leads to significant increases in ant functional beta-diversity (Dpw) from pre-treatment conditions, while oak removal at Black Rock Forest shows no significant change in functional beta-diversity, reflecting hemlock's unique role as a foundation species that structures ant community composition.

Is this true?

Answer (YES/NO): YES